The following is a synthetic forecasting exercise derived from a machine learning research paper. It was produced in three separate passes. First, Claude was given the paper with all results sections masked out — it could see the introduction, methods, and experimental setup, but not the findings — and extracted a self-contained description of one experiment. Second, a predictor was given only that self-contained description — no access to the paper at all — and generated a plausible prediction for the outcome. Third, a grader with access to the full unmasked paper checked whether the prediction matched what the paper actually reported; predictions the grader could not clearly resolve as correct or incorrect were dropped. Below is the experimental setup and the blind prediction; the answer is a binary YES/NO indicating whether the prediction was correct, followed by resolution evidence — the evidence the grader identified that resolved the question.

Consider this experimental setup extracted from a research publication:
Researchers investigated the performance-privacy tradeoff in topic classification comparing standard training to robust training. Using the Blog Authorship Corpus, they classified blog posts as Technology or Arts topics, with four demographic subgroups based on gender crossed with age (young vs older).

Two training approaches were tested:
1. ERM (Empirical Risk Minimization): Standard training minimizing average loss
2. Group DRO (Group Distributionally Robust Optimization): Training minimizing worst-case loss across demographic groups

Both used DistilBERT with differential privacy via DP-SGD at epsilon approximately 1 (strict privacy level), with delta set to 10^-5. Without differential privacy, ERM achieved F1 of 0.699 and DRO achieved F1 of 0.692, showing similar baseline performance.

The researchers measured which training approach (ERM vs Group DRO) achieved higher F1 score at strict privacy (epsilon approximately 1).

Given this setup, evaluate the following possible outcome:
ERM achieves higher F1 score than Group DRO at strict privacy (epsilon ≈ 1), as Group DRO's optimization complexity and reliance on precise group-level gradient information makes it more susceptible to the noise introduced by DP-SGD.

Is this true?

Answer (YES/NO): YES